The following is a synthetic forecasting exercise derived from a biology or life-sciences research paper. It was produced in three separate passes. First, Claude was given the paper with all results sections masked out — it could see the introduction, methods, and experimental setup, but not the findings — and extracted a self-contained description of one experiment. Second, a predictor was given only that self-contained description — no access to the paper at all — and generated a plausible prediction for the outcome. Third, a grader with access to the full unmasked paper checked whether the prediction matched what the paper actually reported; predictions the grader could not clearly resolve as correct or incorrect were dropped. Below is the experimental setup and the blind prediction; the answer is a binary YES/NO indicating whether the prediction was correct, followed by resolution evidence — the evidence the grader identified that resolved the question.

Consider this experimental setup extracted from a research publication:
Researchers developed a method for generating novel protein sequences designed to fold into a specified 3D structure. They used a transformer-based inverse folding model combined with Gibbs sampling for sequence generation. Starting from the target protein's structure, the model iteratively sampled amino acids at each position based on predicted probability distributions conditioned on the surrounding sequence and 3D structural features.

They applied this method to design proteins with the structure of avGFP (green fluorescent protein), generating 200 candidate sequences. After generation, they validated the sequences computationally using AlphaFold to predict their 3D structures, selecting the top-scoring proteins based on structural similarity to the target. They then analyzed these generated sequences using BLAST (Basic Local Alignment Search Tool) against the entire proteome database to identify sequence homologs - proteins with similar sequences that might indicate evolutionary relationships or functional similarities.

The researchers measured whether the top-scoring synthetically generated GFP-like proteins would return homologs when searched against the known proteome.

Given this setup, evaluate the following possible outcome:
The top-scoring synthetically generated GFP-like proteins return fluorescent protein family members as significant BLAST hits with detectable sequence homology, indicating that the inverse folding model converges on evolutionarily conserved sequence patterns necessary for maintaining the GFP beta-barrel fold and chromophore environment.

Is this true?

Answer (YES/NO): NO